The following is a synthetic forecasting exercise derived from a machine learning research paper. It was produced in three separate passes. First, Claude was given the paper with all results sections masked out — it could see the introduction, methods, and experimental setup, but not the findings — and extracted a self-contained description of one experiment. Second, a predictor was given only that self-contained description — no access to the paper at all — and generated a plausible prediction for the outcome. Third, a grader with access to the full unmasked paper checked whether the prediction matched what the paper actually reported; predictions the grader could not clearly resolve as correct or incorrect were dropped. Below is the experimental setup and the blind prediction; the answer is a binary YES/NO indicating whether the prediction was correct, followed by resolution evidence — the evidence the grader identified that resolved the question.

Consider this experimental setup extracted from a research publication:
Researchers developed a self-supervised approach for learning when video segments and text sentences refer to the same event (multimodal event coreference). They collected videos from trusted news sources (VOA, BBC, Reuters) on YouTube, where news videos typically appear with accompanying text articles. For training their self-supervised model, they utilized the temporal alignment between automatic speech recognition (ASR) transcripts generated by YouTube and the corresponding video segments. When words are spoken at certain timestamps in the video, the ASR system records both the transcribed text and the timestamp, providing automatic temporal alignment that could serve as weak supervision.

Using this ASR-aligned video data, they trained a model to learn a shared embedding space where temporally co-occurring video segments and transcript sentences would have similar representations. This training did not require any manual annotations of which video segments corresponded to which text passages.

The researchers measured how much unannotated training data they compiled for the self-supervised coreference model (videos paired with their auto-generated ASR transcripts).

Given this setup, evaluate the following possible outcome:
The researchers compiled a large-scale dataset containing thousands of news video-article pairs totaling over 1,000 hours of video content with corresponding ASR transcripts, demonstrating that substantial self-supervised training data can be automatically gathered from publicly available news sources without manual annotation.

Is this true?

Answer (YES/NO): NO